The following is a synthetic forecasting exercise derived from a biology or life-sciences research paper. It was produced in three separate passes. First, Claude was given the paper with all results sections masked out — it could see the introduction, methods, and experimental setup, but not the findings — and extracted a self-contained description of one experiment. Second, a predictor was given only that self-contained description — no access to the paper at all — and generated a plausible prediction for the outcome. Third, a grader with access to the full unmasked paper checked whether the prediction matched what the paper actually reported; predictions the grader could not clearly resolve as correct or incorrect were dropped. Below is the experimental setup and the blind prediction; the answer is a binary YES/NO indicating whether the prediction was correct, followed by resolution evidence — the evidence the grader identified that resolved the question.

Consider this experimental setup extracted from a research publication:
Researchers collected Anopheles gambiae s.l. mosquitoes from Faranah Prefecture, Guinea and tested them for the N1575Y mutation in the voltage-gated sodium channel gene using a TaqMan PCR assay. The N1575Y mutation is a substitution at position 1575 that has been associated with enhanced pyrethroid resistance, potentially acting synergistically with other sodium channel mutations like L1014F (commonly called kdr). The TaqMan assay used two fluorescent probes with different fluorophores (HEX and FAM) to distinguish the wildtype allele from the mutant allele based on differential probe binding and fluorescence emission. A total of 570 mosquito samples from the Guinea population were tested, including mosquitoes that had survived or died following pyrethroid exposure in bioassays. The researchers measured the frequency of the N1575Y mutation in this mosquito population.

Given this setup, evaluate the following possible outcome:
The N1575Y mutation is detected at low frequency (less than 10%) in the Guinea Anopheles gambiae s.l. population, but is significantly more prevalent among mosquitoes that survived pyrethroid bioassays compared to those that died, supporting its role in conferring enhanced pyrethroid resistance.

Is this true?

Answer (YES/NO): NO